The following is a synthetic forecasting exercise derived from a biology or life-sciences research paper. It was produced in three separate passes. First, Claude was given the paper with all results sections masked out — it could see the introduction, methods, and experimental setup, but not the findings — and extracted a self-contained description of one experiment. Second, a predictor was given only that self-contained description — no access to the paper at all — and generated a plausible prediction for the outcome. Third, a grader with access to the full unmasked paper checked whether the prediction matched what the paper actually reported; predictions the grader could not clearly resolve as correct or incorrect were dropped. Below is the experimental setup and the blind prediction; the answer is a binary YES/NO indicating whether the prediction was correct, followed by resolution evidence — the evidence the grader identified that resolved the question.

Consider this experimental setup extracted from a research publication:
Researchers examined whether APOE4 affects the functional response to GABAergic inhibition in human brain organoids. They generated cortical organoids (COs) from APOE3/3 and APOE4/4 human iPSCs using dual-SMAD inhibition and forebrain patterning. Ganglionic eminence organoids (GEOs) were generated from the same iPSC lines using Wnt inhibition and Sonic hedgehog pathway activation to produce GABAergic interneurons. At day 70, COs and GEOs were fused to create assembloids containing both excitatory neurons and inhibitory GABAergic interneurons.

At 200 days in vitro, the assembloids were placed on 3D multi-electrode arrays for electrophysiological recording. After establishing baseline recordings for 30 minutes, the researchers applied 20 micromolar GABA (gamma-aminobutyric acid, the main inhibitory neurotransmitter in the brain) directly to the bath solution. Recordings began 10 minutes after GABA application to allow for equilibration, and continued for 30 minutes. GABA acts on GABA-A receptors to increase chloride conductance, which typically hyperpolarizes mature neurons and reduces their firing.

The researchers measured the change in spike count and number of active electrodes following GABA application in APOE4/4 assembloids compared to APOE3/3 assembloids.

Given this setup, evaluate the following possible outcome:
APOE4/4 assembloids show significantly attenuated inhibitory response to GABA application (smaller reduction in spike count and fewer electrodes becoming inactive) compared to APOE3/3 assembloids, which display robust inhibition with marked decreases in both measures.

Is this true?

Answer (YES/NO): NO